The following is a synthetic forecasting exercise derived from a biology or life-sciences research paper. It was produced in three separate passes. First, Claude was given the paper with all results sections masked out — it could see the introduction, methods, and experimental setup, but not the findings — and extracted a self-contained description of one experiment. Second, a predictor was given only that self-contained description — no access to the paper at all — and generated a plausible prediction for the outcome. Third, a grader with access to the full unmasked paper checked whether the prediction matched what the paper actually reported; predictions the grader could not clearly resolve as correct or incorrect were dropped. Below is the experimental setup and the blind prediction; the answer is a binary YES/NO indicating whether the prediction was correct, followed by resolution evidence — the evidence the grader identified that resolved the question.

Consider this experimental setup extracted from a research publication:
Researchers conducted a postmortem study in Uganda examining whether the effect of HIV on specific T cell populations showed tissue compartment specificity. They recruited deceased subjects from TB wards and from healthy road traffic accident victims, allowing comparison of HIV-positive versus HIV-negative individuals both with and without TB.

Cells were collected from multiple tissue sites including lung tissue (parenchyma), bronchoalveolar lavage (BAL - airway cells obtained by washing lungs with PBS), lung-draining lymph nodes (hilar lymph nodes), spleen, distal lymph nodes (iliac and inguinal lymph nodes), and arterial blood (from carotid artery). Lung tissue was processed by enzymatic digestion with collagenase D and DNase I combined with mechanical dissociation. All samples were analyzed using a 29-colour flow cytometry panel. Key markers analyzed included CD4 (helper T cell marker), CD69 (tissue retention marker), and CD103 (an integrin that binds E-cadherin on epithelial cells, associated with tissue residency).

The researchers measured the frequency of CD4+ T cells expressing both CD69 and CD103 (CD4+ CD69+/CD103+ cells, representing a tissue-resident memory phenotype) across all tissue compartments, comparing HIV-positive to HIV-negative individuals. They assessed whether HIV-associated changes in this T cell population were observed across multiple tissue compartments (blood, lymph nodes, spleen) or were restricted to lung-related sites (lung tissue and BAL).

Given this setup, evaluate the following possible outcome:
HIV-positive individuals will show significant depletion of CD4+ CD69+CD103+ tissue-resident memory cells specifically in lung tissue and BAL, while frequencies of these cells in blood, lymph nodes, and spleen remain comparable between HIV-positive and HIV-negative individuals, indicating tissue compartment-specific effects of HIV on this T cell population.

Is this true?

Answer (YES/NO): YES